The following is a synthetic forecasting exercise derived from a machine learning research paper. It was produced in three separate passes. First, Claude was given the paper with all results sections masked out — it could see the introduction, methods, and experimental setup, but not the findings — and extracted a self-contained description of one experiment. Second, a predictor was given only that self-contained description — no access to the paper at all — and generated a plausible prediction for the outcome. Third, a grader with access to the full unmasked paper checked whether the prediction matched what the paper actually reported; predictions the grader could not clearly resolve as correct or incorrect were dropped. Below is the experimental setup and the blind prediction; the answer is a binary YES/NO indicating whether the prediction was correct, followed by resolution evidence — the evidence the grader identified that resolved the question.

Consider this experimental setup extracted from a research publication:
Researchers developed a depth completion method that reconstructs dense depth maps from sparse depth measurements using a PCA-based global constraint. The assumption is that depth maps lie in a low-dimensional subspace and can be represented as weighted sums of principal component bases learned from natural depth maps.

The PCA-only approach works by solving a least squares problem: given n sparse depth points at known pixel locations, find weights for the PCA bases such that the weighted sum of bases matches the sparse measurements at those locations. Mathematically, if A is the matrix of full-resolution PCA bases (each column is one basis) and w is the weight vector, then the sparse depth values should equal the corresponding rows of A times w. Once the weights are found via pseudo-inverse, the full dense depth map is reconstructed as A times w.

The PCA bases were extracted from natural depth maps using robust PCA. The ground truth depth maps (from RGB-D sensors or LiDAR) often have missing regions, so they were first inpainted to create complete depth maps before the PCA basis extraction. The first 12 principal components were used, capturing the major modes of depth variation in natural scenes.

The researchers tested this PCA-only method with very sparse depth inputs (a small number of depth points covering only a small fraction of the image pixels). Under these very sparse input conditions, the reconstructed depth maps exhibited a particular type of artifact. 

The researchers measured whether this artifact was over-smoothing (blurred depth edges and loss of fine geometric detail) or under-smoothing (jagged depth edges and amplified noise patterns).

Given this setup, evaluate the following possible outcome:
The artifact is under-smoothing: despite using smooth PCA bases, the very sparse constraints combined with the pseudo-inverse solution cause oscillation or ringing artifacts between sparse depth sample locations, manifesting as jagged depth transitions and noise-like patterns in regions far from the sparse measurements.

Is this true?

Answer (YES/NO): NO